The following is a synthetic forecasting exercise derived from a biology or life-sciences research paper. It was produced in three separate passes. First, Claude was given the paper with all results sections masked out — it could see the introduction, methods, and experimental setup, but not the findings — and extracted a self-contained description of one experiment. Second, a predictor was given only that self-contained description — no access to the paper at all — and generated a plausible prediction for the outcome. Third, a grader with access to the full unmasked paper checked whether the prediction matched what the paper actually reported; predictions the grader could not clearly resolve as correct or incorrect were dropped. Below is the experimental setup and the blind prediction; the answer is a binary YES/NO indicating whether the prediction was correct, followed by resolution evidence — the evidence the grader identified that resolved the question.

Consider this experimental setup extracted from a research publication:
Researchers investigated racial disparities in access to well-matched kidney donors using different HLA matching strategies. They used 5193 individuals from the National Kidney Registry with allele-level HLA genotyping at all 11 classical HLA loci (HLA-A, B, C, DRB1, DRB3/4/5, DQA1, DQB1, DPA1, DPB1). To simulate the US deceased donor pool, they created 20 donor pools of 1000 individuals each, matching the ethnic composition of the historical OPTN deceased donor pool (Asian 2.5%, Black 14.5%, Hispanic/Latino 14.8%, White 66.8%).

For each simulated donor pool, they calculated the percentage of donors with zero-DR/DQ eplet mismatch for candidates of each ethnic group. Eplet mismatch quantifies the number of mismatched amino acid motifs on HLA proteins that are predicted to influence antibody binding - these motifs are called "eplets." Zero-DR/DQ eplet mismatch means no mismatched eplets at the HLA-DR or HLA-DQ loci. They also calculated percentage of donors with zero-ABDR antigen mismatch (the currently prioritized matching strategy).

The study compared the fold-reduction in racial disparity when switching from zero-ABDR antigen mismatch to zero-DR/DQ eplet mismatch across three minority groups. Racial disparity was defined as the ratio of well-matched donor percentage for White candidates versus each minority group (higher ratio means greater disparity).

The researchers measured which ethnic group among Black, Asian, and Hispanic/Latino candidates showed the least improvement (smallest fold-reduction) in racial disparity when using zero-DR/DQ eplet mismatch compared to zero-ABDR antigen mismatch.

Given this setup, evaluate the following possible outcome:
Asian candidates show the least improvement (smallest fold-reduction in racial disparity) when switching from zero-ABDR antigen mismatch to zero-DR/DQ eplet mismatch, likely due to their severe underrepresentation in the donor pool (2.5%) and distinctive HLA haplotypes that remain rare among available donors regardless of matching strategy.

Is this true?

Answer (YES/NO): NO